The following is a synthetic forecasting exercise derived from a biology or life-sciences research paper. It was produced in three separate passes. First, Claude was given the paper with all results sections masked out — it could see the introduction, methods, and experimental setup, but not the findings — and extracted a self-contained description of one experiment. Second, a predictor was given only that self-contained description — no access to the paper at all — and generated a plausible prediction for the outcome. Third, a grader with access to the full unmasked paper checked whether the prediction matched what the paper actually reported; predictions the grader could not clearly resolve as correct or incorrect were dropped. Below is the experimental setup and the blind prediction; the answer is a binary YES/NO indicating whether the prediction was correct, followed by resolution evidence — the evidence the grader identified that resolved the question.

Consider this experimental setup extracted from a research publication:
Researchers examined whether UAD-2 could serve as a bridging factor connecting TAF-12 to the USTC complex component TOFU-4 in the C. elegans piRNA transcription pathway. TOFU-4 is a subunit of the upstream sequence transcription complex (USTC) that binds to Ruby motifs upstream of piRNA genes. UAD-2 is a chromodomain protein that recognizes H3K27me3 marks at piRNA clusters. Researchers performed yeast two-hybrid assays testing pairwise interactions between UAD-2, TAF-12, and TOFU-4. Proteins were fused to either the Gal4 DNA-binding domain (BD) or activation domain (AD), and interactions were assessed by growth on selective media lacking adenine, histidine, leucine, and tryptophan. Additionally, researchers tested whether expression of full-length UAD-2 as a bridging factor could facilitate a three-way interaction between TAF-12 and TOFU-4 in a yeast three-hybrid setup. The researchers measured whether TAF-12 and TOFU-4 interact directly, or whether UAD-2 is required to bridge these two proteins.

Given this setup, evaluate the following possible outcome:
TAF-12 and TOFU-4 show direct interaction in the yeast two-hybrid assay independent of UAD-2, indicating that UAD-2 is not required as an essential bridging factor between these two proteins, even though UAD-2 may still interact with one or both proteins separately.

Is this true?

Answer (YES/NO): NO